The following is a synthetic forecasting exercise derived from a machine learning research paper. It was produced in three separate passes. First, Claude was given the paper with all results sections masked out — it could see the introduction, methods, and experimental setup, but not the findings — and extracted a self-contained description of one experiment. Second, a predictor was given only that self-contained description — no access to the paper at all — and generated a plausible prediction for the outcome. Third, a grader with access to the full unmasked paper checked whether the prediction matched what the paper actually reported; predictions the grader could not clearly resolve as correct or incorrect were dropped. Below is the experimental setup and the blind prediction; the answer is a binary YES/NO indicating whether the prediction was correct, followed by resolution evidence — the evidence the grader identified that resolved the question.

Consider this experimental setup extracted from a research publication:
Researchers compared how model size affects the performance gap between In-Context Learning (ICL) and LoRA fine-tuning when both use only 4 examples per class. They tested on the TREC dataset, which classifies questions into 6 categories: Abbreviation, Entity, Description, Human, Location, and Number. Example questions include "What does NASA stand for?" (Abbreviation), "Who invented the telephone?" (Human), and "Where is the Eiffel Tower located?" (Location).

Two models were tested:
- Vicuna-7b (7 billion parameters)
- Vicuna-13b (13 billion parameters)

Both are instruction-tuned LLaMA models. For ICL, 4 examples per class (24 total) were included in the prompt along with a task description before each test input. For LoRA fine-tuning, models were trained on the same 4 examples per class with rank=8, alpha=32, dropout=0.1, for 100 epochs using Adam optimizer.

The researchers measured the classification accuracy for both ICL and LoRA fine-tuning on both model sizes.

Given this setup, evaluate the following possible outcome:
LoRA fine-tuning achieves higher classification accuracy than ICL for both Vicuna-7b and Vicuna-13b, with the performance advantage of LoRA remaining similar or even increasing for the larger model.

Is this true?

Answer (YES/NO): NO